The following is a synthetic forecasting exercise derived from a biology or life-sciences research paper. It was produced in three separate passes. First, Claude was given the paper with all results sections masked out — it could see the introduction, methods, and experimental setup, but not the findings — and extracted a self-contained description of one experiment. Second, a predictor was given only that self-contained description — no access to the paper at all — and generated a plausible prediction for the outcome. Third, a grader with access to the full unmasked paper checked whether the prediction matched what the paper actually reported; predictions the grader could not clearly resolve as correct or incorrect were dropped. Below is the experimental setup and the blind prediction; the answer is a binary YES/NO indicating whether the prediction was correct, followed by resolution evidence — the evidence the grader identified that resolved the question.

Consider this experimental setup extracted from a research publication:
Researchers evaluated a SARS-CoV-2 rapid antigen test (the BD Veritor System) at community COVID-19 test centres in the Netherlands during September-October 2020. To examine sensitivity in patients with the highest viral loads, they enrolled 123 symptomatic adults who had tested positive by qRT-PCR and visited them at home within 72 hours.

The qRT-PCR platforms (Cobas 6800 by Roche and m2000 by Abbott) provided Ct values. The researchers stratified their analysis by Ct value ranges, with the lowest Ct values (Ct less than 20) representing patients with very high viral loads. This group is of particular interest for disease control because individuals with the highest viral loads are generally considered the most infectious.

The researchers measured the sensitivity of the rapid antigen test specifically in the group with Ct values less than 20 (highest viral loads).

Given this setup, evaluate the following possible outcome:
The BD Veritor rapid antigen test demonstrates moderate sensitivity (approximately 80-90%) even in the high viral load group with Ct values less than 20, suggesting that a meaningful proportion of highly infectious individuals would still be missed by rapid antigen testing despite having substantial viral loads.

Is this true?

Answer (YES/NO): NO